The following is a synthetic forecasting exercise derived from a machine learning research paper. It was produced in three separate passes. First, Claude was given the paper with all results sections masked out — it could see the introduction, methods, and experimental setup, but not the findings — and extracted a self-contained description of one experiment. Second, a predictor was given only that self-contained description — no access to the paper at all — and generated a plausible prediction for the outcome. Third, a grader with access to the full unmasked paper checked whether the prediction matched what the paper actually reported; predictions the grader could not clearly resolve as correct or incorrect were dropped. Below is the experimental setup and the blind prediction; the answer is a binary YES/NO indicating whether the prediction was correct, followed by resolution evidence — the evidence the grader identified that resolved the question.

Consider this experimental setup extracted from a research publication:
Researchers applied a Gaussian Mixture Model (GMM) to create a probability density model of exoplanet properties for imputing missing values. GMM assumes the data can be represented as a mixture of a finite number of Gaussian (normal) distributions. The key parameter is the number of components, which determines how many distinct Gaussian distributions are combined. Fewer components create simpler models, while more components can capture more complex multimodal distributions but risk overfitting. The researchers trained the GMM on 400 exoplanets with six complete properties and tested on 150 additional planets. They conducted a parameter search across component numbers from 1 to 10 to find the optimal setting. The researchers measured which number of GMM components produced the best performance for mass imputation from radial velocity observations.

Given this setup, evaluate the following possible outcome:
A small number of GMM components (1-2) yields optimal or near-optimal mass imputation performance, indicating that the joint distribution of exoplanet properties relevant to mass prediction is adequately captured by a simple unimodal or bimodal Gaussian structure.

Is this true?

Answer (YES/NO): YES